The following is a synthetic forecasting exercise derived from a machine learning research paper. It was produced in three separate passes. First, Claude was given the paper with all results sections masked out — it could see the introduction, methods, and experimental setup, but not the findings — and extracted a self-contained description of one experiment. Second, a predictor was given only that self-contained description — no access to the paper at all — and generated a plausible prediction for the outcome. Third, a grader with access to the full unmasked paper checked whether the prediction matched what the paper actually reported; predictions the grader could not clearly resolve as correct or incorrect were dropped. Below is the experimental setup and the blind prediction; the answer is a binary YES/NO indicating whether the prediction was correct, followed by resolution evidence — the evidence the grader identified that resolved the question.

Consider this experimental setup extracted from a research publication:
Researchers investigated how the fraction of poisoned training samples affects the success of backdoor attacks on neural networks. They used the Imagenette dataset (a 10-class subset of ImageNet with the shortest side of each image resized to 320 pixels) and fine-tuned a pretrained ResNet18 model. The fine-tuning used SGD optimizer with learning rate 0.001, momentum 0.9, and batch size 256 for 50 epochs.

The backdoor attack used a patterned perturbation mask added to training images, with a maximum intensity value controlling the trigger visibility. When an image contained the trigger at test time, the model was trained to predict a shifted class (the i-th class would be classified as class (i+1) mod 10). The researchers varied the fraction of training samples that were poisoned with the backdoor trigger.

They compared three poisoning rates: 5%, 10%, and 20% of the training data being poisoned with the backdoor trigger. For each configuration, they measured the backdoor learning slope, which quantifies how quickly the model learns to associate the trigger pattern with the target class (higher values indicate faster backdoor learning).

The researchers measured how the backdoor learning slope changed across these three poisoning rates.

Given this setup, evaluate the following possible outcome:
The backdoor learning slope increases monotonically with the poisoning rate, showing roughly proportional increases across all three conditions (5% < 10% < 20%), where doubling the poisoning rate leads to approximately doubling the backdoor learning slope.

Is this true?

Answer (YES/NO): NO